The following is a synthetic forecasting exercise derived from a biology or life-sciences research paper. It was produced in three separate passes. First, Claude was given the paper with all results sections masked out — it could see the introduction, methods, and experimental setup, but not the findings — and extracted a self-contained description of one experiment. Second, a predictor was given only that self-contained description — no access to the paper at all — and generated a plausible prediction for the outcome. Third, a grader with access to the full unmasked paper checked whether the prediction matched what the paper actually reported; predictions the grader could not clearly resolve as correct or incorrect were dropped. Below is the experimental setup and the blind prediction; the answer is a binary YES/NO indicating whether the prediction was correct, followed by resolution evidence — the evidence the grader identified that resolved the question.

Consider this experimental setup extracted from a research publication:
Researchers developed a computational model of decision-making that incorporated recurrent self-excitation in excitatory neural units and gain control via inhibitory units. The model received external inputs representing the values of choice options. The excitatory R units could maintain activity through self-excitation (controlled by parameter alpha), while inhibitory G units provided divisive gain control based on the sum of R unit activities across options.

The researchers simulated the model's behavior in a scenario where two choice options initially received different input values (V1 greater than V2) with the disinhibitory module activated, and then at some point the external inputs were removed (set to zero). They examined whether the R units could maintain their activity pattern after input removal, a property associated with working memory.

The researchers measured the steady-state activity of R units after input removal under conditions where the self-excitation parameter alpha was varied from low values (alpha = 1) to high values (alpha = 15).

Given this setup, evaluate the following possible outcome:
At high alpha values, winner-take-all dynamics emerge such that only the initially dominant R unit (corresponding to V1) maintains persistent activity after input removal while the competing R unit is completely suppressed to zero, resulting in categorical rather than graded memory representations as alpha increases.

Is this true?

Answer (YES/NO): NO